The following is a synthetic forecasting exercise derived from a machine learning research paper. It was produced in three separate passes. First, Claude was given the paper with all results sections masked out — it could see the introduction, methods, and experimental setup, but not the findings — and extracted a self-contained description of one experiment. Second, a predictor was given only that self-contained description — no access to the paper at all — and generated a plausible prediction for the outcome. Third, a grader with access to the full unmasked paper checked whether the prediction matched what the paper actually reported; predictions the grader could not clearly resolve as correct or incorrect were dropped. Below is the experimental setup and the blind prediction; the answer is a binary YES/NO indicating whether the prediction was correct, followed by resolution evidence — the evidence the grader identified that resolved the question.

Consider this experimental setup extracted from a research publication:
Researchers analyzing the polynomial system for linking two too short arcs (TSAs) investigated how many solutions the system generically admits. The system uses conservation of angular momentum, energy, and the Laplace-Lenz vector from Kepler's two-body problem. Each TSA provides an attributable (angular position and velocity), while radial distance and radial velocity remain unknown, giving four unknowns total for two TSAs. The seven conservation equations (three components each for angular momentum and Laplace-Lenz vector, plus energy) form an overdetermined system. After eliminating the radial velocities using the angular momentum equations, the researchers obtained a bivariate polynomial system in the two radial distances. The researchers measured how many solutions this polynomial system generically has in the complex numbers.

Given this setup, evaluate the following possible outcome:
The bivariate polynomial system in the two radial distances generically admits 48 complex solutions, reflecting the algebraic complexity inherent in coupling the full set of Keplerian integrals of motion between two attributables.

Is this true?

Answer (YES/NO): NO